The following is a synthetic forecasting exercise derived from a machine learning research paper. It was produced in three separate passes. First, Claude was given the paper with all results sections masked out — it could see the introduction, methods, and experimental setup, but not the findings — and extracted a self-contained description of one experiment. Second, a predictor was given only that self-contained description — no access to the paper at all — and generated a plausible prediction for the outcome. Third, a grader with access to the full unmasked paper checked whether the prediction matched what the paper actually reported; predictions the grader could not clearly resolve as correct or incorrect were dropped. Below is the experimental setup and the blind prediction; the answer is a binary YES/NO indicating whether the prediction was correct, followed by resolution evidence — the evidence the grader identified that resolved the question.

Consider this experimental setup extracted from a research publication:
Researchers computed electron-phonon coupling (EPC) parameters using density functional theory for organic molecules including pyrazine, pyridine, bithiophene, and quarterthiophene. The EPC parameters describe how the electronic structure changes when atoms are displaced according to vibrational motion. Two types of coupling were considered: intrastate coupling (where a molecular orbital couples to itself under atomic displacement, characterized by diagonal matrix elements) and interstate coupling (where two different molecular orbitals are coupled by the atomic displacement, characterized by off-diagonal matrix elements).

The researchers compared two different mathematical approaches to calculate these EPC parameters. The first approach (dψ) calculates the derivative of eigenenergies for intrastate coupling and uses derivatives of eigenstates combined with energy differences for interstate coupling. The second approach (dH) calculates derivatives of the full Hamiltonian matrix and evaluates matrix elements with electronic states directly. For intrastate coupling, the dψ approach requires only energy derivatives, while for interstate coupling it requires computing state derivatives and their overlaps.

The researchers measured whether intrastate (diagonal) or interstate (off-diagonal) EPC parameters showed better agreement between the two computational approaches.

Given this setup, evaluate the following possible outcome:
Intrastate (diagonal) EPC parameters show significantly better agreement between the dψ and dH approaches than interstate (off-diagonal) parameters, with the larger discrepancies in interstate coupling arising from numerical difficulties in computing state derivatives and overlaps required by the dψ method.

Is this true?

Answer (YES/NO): YES